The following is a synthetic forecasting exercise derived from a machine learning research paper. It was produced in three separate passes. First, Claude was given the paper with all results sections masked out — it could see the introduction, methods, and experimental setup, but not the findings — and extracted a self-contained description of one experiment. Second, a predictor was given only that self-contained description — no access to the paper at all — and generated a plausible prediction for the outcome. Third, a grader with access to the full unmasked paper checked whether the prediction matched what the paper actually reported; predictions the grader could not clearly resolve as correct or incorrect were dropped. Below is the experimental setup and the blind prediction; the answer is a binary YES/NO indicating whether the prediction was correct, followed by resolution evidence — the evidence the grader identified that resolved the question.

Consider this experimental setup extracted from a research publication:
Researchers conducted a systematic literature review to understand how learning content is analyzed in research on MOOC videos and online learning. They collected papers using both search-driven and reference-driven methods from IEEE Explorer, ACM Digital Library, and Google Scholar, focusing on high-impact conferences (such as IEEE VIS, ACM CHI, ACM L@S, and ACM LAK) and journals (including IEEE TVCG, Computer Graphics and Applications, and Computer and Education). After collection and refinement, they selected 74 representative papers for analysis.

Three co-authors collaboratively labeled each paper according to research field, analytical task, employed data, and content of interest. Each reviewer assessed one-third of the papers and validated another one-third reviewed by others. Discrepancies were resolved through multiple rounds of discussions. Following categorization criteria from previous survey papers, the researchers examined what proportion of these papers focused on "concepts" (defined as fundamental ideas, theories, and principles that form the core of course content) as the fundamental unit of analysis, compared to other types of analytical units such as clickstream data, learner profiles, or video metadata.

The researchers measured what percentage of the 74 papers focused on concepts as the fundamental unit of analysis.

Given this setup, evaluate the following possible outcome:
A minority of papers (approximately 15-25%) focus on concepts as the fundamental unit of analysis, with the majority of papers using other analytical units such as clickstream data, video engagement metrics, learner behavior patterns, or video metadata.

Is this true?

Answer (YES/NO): NO